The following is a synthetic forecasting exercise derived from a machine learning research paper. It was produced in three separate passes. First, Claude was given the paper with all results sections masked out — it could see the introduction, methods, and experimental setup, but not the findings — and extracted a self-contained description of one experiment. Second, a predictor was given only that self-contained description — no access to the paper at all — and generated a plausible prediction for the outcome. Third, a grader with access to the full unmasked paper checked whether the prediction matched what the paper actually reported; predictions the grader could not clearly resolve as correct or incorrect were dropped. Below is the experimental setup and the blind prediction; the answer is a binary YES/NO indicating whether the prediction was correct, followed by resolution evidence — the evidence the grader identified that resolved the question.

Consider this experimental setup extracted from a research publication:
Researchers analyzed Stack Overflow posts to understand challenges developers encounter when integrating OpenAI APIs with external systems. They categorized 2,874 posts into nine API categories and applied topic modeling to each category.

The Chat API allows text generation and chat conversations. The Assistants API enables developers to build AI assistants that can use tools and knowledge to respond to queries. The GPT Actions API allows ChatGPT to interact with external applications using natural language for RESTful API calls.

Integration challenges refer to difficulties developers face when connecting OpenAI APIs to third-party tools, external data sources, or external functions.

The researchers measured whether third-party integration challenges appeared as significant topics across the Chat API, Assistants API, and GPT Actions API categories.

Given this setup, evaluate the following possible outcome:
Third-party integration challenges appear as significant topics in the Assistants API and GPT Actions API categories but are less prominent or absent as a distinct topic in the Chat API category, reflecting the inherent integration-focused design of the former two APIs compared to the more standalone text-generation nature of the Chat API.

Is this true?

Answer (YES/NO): NO